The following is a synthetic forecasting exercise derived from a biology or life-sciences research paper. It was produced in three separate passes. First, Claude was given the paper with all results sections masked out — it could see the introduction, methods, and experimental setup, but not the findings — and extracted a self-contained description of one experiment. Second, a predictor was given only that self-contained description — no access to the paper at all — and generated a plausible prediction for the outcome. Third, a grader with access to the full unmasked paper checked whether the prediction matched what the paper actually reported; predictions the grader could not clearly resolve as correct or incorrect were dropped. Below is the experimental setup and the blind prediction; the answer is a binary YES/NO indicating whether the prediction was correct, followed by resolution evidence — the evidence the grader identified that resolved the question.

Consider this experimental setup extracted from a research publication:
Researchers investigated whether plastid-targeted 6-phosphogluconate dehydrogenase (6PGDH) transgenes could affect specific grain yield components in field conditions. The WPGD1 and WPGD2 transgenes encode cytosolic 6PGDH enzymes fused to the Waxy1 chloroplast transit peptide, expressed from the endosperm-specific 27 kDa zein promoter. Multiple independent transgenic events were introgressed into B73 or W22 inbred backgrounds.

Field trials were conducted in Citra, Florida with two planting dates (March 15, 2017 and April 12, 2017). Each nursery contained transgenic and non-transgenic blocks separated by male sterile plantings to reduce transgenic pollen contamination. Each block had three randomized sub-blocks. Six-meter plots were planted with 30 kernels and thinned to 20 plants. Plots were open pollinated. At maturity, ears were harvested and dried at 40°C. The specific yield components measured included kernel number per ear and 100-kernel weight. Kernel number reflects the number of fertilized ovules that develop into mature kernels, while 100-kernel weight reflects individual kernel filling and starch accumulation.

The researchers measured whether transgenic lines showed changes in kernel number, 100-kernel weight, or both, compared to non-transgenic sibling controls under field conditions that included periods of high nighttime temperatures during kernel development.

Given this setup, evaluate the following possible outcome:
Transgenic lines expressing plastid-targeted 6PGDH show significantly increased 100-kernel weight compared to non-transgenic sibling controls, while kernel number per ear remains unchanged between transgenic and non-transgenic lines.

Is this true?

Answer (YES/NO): NO